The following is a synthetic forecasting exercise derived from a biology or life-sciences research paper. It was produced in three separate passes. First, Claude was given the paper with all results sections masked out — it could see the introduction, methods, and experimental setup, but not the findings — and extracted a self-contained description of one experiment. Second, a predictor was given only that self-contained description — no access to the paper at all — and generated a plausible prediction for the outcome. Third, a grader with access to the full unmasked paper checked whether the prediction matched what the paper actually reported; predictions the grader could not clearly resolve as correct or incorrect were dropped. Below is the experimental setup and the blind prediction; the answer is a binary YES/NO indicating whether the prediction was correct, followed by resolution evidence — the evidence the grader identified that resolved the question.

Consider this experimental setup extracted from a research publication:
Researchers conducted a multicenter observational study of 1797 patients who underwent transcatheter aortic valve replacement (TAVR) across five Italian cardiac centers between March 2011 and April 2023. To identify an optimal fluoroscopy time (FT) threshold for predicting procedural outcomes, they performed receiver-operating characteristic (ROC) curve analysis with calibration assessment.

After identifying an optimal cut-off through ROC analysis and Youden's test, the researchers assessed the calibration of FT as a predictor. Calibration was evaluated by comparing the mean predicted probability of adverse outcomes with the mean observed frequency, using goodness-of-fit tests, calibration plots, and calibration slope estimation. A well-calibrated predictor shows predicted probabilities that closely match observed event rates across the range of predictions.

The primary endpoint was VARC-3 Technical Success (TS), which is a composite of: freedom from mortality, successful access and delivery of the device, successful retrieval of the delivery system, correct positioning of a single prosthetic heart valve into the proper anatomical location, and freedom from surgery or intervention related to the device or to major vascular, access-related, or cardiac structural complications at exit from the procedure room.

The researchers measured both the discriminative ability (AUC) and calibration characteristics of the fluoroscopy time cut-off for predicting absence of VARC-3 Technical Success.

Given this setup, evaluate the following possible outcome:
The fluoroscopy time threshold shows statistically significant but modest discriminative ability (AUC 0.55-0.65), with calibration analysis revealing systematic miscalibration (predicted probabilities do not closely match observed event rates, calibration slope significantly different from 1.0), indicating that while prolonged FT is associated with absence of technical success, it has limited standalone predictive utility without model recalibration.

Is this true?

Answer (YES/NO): NO